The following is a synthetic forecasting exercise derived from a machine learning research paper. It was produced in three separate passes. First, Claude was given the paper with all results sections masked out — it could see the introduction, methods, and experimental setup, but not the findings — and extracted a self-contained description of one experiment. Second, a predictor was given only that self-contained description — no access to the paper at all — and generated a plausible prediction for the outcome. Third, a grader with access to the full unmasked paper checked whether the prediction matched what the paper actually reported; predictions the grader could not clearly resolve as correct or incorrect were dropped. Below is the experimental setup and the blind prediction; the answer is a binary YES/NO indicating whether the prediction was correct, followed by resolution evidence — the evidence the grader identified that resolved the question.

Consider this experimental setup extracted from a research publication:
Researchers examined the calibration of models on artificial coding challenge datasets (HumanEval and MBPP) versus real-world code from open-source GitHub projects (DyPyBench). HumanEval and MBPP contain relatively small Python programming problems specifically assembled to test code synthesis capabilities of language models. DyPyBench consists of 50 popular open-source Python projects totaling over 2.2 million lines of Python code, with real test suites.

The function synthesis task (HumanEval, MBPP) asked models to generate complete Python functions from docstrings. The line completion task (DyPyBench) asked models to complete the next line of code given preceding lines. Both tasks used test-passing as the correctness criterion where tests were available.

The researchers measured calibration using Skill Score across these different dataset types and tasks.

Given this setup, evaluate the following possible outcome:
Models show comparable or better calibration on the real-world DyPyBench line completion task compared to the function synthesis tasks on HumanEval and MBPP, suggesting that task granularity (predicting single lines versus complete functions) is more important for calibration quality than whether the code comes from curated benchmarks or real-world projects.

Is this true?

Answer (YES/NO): NO